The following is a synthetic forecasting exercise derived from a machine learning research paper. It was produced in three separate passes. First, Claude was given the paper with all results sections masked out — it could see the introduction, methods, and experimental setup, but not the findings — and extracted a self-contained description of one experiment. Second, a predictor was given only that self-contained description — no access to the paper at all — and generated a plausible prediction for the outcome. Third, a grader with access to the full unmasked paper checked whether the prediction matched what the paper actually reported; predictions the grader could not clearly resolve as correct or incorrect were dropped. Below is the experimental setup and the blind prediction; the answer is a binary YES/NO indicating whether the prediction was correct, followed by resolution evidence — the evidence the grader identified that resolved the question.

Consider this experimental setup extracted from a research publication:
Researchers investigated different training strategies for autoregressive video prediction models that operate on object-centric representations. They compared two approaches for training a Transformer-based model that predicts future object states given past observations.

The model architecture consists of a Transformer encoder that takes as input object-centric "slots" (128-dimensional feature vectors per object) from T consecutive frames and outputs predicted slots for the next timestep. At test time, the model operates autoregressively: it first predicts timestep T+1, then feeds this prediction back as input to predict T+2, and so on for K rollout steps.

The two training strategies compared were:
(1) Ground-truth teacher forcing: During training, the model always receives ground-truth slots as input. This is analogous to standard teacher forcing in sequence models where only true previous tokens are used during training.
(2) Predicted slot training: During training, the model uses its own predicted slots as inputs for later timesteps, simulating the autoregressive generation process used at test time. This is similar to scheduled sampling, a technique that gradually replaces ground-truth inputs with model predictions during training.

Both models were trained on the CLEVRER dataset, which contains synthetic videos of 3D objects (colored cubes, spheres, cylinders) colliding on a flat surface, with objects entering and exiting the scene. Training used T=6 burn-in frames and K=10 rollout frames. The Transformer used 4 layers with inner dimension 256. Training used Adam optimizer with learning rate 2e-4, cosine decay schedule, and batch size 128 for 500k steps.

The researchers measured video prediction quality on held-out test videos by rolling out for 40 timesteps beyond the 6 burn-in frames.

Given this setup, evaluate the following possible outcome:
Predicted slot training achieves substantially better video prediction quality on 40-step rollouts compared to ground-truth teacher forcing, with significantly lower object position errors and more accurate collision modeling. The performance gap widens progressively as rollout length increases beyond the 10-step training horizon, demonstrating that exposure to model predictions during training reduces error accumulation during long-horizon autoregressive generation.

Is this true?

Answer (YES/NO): NO